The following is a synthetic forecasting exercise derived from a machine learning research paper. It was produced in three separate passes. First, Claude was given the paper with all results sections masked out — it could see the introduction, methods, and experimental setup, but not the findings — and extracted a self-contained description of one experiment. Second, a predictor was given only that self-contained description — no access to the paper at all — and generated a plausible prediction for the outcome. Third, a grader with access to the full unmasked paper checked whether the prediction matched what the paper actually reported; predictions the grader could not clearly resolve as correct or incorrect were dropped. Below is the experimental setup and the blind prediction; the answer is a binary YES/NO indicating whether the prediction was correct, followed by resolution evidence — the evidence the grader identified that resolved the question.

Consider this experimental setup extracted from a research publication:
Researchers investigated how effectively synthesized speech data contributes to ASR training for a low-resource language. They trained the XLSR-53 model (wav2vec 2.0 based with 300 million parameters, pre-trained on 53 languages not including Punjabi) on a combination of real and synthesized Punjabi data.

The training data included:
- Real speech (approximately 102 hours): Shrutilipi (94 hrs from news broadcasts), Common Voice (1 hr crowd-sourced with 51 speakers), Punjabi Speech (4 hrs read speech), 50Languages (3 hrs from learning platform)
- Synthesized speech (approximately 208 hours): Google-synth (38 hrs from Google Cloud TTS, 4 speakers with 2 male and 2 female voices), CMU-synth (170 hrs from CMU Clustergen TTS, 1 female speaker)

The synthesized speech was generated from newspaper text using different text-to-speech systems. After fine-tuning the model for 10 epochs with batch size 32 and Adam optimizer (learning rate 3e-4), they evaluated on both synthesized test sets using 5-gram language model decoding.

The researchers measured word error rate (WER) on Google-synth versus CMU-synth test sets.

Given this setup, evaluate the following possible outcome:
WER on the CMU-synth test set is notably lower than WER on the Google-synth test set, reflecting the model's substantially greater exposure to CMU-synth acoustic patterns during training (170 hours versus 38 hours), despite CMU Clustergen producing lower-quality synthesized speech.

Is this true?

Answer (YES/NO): NO